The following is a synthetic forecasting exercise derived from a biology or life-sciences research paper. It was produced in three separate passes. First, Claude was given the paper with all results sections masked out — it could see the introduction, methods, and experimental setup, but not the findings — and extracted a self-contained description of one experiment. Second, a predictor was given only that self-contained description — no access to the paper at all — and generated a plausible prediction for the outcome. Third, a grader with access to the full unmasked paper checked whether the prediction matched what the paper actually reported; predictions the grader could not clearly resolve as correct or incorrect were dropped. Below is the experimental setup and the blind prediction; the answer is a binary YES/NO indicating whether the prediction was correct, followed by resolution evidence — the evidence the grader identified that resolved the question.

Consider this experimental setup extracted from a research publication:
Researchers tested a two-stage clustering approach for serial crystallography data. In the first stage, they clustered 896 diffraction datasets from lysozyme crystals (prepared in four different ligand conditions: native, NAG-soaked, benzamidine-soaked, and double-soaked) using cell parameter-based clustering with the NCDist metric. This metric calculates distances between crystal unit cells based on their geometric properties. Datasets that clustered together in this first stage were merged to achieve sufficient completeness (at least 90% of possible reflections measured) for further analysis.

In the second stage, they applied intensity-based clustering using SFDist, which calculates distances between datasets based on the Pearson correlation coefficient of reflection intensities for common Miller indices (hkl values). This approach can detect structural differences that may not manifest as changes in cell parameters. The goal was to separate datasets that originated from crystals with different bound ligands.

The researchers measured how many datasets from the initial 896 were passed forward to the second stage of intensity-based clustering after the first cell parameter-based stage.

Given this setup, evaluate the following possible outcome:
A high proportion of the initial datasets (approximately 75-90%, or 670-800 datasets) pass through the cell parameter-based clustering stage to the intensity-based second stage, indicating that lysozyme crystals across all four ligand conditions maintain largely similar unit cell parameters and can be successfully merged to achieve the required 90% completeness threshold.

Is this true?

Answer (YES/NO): NO